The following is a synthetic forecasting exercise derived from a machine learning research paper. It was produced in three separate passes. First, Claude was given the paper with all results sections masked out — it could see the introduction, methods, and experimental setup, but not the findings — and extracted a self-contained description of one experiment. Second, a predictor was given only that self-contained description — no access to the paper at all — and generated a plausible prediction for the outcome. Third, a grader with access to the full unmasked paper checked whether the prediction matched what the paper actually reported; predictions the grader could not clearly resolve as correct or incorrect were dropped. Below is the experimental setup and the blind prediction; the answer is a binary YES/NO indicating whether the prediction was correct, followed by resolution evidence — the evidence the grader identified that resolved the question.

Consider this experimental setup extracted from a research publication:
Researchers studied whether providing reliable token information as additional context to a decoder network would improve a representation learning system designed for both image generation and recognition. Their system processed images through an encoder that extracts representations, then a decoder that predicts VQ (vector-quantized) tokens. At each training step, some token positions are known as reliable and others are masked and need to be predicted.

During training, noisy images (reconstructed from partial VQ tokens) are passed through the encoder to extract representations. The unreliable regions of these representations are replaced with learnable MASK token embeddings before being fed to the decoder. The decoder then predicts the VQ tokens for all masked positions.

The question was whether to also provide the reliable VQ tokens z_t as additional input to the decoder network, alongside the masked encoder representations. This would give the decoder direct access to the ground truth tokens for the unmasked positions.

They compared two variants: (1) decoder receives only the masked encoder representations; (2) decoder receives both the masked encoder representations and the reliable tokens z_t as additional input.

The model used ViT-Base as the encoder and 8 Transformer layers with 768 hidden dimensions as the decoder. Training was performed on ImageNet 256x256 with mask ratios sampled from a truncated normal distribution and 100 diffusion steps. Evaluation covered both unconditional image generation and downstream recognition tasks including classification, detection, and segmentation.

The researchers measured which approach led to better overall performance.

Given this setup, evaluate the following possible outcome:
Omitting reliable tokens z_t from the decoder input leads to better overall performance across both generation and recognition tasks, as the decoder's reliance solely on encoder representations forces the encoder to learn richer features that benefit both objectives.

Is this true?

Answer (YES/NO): NO